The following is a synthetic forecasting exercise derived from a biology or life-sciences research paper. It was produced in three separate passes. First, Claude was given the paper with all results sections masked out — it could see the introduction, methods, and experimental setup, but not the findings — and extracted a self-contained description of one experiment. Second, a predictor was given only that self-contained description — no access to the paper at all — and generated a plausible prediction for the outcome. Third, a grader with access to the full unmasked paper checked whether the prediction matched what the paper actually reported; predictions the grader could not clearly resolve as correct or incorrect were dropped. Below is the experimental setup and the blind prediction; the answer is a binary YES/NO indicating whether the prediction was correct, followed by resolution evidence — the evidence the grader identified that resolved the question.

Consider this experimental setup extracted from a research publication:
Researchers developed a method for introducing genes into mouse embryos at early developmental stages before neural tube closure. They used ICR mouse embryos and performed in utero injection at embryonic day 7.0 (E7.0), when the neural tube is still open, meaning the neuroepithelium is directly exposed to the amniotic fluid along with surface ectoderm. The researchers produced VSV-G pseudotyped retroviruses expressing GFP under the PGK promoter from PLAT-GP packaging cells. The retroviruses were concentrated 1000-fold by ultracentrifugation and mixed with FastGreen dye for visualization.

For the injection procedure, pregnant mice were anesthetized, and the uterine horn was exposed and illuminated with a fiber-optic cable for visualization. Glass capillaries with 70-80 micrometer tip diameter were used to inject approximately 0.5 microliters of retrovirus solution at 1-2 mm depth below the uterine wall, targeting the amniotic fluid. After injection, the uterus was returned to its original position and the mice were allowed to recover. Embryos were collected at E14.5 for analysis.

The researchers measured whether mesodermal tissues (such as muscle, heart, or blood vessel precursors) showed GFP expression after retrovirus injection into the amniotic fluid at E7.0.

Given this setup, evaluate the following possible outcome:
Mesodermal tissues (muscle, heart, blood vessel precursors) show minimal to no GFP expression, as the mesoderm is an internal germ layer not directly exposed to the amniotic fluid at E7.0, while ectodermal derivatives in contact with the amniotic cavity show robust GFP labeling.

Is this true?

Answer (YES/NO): YES